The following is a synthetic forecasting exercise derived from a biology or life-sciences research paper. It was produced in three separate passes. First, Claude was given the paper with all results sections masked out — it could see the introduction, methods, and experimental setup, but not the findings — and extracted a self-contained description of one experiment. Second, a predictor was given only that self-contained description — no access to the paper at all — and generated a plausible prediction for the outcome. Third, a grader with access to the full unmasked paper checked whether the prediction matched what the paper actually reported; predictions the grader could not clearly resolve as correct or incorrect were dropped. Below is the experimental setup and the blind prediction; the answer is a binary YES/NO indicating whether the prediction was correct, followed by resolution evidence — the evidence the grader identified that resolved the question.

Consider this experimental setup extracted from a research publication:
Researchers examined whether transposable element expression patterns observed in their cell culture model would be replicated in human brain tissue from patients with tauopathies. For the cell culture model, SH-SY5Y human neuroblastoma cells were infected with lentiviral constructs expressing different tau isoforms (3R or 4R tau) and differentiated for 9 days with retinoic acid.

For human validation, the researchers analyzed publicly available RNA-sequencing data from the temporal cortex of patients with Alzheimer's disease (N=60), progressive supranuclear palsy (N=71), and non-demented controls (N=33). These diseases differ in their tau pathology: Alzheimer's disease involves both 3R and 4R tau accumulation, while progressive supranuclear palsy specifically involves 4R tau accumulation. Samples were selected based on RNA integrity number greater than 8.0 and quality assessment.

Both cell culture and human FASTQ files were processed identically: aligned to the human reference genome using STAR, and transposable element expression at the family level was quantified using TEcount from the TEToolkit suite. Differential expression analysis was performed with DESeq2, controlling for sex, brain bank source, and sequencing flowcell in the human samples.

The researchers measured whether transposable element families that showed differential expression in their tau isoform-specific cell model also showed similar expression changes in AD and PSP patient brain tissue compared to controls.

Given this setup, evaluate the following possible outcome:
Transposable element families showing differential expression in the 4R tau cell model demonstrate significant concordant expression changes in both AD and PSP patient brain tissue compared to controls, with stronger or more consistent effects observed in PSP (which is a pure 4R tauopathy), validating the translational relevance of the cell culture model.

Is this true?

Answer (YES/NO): NO